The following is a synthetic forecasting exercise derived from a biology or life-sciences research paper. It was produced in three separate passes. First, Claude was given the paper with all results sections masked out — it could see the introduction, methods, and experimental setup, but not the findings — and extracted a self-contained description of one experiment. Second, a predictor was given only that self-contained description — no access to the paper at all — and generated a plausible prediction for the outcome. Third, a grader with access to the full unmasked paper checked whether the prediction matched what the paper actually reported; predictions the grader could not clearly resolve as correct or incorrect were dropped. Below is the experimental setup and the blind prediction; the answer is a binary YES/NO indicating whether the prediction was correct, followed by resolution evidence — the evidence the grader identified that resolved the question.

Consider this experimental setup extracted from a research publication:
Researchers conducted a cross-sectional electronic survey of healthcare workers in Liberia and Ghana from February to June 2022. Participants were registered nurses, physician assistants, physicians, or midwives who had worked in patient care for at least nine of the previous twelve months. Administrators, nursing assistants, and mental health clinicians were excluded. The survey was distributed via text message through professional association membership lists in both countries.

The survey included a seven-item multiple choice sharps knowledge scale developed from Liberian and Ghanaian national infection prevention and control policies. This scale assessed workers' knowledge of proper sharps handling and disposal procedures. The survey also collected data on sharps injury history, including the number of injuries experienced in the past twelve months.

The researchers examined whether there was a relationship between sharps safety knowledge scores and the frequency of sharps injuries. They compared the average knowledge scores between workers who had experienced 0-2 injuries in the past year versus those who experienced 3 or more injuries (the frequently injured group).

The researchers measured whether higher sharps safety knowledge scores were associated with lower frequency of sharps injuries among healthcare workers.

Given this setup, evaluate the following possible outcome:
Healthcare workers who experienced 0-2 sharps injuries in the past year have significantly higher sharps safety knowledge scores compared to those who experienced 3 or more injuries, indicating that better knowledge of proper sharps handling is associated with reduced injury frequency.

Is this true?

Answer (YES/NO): NO